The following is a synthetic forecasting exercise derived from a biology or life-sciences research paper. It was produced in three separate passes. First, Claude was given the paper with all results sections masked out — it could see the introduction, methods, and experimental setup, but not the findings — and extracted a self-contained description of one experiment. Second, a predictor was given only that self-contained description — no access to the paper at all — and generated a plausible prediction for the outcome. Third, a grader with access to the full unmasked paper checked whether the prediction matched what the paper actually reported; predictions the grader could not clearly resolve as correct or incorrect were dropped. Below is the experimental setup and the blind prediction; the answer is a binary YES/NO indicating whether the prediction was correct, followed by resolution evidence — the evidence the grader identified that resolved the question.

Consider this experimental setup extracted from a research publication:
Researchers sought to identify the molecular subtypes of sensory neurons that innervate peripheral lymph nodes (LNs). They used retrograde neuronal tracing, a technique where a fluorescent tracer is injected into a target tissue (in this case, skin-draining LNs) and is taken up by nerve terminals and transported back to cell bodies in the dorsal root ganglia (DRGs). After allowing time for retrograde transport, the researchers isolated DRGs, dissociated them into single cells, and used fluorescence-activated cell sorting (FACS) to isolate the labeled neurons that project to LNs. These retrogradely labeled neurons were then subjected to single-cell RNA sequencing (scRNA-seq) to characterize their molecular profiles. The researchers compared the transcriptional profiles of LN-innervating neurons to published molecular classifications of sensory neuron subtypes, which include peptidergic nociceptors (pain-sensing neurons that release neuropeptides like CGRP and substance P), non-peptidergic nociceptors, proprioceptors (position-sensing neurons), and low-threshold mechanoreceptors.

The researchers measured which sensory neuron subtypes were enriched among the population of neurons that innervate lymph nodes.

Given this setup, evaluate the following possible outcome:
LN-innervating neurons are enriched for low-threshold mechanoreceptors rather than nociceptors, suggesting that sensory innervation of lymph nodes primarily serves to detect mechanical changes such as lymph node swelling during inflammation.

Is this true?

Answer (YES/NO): NO